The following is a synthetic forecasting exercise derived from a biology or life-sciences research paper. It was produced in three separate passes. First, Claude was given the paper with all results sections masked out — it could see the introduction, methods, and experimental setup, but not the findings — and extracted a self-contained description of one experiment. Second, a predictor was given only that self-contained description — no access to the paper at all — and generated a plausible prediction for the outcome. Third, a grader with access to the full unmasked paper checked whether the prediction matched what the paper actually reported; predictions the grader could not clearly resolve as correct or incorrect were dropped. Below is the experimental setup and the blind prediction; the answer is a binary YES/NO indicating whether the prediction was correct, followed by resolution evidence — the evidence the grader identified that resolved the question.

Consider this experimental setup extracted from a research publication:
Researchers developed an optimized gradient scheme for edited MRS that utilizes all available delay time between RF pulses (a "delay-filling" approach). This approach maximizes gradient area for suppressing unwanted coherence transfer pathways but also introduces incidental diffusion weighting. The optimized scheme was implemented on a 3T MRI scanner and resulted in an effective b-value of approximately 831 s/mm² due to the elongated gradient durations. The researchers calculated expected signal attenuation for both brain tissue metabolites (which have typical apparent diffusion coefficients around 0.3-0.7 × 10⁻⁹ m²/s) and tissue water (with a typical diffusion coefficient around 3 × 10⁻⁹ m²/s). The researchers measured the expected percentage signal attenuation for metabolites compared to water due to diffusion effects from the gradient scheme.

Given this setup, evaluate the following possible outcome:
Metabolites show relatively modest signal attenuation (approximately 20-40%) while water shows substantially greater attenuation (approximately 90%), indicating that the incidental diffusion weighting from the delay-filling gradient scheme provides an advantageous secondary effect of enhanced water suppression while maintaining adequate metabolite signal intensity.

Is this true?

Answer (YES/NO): NO